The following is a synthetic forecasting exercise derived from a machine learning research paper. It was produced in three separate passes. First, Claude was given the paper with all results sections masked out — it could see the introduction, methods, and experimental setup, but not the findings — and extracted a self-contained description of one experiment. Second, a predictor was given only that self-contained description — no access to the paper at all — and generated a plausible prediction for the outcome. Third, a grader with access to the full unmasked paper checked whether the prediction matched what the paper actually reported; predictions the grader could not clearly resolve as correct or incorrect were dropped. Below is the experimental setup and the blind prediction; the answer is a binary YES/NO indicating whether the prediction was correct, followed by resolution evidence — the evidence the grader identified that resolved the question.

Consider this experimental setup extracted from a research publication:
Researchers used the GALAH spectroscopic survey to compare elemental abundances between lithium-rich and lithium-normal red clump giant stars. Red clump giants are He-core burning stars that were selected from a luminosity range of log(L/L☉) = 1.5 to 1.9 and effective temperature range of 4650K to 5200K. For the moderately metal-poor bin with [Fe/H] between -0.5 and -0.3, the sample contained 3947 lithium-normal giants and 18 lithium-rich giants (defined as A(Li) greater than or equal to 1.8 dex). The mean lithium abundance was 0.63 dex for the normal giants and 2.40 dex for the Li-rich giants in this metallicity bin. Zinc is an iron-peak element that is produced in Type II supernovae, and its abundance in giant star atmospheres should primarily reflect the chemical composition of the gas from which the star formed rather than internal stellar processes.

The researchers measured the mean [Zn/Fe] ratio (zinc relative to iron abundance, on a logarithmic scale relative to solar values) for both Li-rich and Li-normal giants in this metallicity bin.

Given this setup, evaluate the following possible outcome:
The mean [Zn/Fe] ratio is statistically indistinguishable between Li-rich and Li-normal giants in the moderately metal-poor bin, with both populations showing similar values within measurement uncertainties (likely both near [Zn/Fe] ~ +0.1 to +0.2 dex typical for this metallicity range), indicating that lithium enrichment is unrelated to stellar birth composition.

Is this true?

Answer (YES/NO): NO